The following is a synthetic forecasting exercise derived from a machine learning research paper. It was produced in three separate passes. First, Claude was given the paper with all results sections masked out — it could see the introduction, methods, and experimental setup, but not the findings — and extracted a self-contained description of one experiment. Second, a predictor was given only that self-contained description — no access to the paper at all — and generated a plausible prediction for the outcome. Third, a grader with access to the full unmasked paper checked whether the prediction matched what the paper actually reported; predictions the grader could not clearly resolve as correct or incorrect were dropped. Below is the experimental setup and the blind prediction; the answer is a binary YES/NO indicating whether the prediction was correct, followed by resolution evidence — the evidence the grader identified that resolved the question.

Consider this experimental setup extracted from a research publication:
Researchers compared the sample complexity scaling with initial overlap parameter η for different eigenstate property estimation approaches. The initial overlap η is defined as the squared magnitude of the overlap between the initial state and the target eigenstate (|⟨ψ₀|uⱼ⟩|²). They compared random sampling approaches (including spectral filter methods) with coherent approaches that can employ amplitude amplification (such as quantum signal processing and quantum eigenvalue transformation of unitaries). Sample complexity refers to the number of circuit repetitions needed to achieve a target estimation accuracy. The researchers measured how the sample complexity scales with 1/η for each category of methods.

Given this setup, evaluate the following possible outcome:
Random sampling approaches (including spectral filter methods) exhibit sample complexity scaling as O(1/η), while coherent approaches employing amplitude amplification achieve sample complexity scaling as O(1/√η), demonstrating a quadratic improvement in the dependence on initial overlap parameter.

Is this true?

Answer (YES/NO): NO